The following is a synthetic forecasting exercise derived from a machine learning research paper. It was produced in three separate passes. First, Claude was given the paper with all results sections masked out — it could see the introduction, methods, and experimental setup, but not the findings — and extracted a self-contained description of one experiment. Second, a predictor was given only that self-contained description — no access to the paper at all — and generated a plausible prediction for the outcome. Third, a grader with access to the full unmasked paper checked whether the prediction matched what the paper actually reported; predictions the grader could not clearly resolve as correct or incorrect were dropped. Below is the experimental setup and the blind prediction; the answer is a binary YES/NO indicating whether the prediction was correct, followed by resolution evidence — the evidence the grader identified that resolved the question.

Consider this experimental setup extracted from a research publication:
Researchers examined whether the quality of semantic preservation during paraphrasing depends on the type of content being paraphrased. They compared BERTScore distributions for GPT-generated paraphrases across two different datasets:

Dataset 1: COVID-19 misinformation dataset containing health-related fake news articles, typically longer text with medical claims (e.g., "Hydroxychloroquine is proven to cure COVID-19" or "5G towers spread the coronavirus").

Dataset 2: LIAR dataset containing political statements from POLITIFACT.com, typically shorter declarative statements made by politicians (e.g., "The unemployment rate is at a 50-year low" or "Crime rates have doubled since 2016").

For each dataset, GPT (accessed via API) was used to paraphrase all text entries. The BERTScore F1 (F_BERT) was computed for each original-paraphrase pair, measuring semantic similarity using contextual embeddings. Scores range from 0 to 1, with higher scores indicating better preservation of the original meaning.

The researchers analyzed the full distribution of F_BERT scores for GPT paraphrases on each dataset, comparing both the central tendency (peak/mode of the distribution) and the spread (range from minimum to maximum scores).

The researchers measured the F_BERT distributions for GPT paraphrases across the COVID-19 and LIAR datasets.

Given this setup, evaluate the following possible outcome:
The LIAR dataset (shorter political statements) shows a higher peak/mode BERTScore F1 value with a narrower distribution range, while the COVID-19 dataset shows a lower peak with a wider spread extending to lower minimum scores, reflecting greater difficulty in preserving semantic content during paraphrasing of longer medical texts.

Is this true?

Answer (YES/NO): YES